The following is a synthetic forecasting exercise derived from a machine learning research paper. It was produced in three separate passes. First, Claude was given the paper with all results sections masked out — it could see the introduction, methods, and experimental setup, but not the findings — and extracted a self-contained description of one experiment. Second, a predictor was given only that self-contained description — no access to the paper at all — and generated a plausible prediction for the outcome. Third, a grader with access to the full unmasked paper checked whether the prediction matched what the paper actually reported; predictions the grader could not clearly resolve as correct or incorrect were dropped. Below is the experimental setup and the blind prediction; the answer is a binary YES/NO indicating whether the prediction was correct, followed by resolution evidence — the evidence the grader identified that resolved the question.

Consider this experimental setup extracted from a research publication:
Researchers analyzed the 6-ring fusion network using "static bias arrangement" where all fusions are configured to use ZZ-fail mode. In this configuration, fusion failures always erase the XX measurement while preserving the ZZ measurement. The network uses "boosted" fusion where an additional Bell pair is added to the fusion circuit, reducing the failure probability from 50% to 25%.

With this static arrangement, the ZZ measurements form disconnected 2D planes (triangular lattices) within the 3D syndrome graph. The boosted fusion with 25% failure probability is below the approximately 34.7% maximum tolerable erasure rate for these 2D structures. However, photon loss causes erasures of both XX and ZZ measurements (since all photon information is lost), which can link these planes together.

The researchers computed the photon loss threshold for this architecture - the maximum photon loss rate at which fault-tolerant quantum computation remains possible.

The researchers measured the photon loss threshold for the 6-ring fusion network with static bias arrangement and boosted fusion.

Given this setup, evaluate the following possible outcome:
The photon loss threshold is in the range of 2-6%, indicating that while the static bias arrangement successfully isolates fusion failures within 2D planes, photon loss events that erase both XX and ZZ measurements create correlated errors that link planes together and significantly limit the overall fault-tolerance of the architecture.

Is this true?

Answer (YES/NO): NO